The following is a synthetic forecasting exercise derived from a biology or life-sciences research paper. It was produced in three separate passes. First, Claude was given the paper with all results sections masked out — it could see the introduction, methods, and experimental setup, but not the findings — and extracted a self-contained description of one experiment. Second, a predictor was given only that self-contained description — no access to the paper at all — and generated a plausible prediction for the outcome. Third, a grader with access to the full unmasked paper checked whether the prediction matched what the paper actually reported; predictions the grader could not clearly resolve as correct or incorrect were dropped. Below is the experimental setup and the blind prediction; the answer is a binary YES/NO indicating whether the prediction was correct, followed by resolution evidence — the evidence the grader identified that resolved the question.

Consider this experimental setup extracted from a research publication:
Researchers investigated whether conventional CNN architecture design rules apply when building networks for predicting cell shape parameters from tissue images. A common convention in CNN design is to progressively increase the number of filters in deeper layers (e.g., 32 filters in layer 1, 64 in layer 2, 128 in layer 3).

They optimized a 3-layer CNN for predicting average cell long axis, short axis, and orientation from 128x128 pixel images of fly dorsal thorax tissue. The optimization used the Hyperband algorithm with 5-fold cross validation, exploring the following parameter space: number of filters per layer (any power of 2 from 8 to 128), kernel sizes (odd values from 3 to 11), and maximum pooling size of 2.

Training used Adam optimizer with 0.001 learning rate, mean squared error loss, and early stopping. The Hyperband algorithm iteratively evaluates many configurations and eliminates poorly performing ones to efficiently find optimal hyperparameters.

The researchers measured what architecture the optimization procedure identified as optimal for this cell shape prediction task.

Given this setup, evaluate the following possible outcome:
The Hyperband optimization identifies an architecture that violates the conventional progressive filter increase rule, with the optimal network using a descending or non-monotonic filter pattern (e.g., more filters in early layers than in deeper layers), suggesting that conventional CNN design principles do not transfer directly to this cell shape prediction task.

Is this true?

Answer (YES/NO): NO